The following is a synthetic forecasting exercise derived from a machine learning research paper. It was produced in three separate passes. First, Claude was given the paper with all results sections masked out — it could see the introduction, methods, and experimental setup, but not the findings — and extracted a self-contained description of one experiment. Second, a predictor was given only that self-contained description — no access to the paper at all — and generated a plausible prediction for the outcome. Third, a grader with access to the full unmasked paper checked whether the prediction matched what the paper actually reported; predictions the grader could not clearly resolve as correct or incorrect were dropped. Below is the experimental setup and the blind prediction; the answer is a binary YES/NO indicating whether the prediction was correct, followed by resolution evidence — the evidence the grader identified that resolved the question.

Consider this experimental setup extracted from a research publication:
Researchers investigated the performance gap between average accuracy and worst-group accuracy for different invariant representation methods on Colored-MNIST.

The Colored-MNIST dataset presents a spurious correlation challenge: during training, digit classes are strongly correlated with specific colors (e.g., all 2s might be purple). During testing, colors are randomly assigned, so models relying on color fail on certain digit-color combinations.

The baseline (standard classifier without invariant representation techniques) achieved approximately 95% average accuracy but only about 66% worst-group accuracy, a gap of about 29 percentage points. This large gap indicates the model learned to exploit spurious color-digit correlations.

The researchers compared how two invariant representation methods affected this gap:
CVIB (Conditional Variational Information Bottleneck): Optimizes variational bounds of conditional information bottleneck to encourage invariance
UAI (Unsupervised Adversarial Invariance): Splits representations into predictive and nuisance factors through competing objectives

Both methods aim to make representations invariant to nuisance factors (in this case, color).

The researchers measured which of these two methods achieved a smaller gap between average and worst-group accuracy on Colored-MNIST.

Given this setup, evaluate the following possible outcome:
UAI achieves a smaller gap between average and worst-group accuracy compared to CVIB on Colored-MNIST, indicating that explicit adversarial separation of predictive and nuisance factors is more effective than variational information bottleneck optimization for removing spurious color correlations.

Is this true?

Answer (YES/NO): YES